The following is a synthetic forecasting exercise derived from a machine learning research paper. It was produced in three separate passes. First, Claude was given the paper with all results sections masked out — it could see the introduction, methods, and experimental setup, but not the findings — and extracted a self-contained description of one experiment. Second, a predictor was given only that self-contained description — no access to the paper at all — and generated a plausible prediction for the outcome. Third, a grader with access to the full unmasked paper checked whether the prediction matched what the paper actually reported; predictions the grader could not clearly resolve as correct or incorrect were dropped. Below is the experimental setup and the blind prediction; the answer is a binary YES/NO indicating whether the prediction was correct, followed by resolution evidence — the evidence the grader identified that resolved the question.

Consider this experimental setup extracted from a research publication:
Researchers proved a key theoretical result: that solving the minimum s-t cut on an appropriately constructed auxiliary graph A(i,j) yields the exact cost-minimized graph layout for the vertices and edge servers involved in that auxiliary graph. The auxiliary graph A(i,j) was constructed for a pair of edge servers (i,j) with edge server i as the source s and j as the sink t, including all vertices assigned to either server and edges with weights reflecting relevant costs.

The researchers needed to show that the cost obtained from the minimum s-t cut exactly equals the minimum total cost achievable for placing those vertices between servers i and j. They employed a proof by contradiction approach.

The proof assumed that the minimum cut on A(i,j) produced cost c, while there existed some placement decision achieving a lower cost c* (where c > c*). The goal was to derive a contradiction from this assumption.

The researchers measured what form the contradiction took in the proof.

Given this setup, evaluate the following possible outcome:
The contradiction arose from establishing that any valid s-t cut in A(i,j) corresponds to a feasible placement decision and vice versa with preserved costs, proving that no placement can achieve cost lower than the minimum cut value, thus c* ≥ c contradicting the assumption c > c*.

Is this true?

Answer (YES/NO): NO